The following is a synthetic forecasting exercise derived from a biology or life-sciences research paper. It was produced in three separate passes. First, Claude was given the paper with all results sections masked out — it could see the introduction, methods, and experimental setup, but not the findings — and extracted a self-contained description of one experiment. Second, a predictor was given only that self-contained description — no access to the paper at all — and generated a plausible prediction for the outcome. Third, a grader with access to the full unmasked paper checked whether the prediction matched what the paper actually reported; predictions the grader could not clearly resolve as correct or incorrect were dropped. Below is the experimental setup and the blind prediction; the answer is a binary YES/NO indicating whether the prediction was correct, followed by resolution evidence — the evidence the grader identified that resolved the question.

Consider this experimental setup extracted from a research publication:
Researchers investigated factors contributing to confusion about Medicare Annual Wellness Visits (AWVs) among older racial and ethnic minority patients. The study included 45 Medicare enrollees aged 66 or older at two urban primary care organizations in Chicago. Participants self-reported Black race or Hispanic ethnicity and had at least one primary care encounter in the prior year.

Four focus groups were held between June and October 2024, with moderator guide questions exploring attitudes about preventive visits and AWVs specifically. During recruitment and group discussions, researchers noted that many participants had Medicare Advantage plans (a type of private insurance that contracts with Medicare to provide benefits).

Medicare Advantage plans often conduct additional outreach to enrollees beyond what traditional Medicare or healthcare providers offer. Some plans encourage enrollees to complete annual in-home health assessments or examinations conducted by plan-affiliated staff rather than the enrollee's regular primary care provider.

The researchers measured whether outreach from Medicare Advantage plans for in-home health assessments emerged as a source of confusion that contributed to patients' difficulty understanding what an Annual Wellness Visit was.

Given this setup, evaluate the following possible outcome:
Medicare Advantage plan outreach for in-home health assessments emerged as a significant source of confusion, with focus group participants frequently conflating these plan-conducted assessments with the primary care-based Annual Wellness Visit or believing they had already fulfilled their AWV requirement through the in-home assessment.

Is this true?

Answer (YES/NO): YES